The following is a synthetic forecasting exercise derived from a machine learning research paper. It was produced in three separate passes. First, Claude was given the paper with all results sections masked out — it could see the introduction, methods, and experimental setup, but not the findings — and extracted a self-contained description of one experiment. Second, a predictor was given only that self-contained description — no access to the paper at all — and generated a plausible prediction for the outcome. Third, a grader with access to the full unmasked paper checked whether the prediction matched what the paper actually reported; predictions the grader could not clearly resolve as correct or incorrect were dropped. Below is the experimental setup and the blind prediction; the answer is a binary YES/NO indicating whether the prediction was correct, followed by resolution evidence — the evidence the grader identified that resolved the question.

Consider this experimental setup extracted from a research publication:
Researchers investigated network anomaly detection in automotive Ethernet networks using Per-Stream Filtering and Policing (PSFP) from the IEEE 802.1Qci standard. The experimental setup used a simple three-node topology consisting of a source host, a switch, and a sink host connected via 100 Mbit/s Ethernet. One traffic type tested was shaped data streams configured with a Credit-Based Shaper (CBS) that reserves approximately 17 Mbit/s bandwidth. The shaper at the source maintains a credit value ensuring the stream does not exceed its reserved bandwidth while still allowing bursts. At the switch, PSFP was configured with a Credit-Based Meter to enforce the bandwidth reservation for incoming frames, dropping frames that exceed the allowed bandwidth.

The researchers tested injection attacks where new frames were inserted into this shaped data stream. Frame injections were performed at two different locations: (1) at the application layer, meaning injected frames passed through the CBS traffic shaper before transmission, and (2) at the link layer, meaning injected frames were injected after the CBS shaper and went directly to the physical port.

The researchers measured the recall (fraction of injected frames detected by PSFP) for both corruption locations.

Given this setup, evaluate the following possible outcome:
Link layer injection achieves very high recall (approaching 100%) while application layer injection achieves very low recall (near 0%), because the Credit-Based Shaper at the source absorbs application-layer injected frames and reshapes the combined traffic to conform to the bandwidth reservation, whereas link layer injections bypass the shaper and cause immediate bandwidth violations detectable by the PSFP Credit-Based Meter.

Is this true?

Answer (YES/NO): YES